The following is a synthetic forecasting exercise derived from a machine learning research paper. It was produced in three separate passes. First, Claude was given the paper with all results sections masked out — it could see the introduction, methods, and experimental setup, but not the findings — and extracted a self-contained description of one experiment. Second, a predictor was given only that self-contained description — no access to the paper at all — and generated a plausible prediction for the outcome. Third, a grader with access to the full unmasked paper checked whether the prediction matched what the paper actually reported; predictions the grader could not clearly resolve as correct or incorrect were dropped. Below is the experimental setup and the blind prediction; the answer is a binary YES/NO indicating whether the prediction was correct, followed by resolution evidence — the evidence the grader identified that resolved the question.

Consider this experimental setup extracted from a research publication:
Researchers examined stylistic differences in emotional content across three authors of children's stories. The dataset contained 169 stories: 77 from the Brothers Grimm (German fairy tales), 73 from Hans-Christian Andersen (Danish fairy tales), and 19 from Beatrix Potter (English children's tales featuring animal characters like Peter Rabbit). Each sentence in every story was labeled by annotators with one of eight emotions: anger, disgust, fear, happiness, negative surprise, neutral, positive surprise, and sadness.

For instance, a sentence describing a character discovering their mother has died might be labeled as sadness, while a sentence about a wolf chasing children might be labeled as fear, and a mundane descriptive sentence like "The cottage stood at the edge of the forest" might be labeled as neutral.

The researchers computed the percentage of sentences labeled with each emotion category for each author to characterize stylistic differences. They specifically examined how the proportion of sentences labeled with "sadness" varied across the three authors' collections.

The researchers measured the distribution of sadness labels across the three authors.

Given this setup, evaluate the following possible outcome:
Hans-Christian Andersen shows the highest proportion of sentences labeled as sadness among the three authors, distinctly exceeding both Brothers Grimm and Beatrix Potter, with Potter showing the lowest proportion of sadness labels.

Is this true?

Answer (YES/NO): NO